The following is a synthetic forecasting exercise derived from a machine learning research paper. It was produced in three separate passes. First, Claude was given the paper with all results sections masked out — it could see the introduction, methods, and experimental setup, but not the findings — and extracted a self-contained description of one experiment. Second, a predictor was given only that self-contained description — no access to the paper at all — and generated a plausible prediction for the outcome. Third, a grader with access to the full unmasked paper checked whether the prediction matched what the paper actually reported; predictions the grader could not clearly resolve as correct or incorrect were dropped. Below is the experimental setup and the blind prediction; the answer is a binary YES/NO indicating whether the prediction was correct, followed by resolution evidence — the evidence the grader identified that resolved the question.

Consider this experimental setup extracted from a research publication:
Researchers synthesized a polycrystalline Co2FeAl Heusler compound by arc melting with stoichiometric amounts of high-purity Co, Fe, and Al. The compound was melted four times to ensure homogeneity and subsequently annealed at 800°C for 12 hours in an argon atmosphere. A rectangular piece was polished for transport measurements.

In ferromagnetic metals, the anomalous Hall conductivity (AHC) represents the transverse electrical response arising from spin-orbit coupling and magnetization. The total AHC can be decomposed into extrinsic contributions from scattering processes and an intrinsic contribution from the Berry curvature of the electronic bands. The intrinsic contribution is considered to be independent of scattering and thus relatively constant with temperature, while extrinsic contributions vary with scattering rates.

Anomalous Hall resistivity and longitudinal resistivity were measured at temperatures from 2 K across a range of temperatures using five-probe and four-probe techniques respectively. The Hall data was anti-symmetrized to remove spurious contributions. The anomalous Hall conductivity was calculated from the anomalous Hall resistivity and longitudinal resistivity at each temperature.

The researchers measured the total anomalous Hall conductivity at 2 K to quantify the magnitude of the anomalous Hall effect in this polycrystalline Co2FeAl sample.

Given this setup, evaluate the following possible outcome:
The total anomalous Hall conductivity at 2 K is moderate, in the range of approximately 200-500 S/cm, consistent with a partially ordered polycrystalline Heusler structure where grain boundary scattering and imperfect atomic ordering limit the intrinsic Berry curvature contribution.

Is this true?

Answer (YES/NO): YES